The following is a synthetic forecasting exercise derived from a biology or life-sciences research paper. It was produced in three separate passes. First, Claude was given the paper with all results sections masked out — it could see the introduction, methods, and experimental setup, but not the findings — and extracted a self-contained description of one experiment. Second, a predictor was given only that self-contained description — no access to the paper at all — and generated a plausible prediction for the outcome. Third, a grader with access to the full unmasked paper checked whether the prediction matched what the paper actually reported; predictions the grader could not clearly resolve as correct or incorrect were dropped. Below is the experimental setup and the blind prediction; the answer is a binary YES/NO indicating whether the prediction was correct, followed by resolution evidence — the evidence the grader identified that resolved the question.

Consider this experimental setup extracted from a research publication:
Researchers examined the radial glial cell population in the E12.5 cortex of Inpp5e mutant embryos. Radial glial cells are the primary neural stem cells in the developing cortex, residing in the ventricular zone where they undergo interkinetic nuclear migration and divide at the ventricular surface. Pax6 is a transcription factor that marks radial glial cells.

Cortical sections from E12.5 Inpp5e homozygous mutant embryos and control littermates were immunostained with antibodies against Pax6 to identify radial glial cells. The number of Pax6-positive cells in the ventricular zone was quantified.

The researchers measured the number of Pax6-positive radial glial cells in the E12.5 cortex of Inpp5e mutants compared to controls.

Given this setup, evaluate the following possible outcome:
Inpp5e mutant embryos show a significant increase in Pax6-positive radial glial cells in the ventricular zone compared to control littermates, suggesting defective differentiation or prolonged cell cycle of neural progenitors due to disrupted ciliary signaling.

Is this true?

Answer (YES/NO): NO